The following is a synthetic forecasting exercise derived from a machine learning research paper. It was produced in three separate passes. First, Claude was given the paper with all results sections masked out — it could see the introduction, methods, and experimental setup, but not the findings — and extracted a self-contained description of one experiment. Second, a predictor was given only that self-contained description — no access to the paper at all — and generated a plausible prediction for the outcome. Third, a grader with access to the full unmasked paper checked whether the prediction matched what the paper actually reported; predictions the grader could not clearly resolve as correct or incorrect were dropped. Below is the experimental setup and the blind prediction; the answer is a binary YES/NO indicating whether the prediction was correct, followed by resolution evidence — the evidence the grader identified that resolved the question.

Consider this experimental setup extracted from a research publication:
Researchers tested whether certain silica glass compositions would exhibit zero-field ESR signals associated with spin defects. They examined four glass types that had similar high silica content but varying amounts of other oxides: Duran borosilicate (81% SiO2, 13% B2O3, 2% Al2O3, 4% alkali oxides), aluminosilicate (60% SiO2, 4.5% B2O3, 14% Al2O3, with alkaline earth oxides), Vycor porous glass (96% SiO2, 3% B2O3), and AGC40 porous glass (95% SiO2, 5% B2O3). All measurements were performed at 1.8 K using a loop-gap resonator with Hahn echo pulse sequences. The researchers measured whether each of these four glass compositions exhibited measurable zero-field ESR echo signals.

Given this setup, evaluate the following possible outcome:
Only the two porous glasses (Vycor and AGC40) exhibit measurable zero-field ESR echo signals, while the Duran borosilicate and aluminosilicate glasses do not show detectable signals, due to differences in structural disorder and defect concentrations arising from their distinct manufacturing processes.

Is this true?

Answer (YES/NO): NO